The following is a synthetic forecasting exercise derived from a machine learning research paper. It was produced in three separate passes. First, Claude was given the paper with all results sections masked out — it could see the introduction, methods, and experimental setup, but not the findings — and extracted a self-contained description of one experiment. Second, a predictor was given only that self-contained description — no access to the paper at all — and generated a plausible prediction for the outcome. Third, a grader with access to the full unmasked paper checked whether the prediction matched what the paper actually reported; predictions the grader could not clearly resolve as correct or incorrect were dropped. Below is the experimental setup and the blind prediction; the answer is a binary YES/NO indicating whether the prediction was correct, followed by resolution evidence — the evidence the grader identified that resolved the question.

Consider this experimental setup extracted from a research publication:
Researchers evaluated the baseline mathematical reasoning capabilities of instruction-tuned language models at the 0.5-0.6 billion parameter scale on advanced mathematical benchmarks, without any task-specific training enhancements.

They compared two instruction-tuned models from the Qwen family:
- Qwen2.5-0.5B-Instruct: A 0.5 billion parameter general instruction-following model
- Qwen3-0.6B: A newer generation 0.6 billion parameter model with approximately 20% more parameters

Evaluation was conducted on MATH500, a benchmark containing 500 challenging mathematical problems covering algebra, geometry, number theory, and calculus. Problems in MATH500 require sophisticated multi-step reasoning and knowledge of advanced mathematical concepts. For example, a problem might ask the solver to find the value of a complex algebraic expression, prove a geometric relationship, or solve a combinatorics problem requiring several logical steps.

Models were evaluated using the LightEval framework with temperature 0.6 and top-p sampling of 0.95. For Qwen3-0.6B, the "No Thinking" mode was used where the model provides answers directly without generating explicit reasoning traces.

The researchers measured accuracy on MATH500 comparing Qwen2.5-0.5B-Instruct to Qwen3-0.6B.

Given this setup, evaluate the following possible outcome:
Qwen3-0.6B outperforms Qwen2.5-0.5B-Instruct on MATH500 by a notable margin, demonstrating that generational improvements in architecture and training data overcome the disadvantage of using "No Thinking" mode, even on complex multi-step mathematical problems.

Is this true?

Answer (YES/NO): YES